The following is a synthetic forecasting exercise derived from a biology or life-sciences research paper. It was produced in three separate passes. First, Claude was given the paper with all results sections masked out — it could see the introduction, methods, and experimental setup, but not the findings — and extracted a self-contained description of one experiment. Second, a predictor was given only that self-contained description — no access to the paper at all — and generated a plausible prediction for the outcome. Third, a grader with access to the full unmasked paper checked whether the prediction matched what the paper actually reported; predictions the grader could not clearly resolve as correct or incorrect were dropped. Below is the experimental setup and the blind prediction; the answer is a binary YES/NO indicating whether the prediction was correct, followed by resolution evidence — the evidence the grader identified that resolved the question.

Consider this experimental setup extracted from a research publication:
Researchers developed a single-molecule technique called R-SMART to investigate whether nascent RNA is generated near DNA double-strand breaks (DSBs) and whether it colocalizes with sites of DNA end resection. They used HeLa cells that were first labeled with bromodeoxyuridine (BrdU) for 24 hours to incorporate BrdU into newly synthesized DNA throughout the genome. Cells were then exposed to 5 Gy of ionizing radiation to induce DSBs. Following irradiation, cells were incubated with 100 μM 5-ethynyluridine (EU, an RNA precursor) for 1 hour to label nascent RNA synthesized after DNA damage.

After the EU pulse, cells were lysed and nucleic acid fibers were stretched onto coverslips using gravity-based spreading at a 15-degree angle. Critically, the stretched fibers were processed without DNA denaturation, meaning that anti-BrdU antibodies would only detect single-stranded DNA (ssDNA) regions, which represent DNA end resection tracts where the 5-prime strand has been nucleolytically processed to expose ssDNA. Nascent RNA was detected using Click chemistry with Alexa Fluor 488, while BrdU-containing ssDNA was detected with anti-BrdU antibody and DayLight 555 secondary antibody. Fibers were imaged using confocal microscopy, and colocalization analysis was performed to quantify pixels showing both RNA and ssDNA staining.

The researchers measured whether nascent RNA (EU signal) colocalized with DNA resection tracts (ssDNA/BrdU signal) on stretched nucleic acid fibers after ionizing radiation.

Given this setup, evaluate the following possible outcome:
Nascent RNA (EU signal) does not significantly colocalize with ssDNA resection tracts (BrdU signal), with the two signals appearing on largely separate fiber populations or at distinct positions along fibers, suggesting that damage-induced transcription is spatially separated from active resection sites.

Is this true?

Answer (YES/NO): NO